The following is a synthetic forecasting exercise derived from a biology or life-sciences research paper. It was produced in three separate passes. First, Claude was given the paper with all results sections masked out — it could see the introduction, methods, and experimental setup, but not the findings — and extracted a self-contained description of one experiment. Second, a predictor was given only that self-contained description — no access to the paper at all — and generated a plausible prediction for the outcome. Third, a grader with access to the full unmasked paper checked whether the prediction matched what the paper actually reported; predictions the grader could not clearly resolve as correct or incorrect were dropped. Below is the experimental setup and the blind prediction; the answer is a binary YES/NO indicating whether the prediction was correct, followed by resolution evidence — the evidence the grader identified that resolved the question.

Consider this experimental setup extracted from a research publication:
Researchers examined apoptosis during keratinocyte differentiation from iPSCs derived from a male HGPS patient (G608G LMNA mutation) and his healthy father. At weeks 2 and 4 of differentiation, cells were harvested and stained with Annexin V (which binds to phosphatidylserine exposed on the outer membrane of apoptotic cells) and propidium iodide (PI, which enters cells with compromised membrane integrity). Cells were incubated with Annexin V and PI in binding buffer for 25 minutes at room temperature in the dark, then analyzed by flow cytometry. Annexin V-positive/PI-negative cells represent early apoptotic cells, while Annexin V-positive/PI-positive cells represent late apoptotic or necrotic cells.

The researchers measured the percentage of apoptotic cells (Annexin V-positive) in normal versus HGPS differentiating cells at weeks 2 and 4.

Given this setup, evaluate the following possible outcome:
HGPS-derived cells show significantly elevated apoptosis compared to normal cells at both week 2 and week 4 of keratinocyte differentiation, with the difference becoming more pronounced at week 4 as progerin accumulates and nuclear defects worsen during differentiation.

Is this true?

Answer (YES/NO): NO